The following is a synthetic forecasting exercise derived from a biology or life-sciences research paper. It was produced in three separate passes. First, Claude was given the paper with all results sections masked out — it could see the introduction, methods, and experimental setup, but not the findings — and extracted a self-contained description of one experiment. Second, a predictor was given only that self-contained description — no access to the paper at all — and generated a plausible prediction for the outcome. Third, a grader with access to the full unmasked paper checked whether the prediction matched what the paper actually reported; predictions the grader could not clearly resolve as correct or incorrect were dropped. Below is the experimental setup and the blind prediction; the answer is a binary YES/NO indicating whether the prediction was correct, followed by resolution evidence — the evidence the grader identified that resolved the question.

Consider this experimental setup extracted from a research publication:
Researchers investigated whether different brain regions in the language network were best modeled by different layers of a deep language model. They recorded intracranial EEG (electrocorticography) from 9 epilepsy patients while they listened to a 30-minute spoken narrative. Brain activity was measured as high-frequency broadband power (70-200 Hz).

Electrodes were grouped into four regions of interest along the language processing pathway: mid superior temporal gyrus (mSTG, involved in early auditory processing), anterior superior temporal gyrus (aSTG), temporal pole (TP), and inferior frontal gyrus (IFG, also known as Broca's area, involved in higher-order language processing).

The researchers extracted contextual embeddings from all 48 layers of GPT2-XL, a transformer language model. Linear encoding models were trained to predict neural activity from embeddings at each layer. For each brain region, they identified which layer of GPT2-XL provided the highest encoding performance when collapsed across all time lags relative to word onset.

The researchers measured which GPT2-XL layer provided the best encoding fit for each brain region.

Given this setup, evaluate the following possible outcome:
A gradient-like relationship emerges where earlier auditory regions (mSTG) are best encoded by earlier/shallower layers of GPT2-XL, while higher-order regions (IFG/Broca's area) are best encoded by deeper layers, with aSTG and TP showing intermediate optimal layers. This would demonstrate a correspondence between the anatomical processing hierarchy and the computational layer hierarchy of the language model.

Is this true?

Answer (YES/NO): NO